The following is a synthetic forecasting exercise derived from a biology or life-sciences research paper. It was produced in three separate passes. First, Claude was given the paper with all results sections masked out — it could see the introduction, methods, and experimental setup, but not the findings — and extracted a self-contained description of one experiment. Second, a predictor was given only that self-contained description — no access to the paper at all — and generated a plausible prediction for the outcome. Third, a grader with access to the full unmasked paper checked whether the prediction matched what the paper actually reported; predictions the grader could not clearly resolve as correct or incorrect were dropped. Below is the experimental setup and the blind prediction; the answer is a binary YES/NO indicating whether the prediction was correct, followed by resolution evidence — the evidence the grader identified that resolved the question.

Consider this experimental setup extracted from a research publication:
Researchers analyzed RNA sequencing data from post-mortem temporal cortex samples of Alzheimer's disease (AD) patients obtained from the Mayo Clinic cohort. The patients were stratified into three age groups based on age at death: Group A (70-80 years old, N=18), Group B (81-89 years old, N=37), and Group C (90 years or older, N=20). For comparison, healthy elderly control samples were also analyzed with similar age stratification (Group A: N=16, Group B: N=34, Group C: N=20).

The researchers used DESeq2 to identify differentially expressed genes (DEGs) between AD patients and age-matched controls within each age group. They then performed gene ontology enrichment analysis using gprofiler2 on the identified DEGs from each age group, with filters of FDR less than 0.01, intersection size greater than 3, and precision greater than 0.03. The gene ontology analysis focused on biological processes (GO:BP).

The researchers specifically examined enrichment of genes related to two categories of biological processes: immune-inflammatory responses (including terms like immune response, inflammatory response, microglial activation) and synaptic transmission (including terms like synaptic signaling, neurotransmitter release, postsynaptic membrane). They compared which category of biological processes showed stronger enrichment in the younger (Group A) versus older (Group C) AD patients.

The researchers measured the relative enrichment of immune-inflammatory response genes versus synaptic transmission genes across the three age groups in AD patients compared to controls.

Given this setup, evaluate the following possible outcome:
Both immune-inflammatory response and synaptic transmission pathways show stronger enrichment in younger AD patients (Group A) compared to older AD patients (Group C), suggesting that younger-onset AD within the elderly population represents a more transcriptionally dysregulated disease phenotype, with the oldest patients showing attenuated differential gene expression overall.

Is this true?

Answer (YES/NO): NO